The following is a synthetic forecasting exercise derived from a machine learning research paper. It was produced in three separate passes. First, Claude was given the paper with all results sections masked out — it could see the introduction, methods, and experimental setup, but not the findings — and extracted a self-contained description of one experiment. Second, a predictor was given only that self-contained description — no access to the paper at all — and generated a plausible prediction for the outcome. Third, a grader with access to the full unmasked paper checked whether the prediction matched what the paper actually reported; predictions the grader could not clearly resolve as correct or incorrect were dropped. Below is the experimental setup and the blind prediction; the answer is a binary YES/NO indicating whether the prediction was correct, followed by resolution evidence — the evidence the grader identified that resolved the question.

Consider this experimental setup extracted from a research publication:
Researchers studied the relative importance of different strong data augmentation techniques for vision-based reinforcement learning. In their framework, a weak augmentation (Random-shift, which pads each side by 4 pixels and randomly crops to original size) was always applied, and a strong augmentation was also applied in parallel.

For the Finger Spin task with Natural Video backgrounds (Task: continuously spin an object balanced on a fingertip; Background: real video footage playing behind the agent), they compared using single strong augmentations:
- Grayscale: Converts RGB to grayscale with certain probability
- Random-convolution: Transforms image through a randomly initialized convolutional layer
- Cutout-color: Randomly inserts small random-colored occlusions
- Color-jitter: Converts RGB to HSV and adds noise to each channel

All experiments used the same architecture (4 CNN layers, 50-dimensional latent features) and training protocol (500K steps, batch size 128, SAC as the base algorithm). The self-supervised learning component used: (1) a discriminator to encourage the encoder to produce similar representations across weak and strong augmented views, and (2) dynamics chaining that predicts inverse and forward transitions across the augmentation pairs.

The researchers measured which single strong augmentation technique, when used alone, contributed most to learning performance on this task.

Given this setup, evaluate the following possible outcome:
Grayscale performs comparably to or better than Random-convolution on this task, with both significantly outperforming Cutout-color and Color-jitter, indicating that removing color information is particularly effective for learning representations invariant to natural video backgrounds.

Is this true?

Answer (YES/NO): NO